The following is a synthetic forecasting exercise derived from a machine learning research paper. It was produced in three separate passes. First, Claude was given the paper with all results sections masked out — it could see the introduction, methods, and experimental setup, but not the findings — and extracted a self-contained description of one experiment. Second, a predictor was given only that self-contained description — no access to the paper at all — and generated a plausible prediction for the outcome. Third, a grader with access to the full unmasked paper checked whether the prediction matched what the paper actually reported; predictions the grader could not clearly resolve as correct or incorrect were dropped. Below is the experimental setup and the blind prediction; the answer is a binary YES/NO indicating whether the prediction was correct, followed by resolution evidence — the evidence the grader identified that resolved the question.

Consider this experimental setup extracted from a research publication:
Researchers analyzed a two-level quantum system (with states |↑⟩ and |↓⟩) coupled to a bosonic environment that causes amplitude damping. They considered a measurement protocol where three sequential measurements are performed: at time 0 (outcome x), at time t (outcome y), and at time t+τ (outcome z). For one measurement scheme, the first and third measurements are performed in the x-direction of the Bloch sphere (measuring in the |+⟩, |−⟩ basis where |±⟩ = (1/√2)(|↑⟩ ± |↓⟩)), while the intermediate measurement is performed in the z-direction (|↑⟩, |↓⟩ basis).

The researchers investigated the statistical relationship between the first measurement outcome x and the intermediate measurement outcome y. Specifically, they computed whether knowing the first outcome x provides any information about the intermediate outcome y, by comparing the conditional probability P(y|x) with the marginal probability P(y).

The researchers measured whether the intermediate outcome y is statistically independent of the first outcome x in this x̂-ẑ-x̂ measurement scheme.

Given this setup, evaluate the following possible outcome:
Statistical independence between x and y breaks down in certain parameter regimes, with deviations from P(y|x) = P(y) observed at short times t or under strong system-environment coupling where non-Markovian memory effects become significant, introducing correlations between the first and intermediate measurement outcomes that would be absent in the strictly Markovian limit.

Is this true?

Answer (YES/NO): NO